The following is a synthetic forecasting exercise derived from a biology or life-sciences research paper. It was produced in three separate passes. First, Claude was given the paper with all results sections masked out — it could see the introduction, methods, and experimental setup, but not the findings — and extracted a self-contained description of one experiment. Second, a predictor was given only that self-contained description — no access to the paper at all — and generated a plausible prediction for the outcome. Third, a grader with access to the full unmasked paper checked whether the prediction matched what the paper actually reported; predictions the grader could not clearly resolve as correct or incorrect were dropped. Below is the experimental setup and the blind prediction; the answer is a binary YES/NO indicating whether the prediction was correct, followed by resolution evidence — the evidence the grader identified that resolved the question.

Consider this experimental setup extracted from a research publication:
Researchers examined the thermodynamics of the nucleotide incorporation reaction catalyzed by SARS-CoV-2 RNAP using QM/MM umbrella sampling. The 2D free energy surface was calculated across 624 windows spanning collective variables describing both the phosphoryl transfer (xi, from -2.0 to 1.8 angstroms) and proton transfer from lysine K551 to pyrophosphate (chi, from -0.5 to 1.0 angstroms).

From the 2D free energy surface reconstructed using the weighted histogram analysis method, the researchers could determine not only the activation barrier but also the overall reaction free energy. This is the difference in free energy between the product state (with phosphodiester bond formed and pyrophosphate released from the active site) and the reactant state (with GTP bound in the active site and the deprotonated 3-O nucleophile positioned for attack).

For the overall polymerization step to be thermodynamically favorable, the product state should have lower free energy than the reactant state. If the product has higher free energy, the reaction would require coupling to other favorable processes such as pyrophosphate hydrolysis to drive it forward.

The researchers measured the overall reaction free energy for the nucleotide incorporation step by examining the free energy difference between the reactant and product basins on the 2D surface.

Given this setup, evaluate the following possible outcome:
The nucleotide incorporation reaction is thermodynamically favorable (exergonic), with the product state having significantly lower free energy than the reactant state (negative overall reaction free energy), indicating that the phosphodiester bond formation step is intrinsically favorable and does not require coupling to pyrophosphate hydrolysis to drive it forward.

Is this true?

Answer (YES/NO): YES